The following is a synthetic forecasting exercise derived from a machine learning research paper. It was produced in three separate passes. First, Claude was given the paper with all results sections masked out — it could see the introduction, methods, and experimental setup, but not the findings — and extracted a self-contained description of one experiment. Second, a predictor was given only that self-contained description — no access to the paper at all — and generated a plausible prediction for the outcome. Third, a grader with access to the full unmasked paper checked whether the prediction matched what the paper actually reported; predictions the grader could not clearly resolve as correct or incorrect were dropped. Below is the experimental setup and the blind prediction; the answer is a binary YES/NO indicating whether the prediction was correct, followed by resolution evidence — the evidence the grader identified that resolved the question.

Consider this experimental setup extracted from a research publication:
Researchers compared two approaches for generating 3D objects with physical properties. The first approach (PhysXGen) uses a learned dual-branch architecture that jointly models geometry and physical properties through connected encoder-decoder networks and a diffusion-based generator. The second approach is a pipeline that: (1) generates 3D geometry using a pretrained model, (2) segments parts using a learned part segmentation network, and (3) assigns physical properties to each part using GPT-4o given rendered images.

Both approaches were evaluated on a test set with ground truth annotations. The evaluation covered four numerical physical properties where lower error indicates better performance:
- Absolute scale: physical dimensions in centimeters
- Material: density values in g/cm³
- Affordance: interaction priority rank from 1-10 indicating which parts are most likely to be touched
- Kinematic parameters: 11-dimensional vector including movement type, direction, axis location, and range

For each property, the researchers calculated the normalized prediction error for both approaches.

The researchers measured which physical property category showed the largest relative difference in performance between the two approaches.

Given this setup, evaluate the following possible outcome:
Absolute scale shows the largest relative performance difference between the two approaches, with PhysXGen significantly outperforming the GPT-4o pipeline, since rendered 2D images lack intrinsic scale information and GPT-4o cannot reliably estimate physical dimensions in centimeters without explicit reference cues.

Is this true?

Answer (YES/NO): NO